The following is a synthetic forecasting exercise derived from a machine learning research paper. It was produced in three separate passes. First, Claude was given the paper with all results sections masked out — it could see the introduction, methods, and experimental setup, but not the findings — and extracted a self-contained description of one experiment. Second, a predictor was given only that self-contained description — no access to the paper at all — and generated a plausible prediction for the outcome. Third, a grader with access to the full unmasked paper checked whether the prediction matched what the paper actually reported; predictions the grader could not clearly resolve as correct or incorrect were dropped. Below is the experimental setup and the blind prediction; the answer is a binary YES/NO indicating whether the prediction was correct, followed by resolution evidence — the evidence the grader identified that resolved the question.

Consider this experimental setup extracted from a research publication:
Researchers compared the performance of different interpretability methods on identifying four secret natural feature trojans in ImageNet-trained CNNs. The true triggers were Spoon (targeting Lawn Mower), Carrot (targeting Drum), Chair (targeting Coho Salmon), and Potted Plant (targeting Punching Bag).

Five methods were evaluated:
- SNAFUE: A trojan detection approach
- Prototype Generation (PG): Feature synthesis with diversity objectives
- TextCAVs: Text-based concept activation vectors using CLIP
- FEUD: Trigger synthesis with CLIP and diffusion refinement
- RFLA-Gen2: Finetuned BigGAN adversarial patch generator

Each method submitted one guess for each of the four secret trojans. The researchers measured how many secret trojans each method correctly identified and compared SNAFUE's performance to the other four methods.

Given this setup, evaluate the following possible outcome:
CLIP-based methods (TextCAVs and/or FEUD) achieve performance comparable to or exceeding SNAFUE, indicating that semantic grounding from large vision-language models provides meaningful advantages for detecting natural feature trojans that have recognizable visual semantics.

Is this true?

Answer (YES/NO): YES